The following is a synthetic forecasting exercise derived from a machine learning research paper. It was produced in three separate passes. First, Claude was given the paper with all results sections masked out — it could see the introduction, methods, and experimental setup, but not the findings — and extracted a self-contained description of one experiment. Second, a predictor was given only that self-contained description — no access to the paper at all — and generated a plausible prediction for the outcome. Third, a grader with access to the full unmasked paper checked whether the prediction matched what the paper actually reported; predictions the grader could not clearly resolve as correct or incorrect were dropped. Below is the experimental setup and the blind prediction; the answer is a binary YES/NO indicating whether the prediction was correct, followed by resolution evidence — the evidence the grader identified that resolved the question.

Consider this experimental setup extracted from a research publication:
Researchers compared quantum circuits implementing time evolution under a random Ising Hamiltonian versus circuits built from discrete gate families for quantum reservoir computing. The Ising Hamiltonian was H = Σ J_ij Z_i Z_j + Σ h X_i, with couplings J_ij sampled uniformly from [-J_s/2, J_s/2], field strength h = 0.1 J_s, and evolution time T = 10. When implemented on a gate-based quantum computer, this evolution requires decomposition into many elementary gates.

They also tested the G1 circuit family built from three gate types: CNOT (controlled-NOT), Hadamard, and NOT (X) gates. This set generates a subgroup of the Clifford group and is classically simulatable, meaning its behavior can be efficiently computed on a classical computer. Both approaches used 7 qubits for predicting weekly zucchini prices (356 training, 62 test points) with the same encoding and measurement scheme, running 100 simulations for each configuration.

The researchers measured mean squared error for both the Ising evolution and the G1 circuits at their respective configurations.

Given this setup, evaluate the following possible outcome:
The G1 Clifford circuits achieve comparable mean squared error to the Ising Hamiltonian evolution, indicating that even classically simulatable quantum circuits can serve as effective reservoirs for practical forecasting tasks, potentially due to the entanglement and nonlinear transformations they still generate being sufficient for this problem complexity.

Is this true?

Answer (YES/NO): NO